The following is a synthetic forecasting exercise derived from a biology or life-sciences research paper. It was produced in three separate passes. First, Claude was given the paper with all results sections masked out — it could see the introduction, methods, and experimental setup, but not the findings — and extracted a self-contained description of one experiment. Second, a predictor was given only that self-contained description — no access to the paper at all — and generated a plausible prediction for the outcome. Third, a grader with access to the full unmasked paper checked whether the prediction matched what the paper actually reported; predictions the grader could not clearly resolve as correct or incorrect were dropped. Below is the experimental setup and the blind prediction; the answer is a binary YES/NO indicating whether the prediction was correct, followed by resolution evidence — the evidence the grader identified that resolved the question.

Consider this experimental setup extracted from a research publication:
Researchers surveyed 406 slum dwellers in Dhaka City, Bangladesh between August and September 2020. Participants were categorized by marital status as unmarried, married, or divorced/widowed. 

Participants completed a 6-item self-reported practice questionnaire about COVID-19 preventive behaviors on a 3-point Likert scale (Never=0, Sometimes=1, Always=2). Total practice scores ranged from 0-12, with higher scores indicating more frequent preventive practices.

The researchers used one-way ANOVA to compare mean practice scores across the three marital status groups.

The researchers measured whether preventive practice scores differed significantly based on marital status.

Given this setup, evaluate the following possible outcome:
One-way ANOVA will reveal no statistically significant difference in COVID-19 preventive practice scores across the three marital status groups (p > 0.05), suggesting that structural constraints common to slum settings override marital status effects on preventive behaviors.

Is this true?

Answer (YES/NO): NO